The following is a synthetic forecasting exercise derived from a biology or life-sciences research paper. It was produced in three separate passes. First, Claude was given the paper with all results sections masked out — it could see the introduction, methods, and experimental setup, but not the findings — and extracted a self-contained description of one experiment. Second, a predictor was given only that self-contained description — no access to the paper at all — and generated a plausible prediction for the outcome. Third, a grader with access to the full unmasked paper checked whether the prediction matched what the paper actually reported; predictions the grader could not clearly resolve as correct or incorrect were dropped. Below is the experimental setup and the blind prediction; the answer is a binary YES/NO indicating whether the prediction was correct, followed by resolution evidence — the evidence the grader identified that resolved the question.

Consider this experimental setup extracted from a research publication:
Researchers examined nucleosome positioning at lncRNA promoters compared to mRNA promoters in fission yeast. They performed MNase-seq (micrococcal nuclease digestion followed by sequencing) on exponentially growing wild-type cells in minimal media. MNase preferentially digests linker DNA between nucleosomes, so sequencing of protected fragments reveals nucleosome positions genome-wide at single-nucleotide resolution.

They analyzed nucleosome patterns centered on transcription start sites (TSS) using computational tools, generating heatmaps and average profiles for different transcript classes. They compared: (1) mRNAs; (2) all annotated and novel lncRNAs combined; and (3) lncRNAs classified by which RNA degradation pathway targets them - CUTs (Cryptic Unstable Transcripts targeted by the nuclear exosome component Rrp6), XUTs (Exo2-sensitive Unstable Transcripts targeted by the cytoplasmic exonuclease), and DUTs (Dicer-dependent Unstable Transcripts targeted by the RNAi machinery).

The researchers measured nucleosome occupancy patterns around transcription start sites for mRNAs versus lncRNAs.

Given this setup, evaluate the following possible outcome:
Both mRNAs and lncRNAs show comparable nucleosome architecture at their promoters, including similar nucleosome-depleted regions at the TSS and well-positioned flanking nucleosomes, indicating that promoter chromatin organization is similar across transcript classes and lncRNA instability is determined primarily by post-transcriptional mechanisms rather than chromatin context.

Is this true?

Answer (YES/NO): NO